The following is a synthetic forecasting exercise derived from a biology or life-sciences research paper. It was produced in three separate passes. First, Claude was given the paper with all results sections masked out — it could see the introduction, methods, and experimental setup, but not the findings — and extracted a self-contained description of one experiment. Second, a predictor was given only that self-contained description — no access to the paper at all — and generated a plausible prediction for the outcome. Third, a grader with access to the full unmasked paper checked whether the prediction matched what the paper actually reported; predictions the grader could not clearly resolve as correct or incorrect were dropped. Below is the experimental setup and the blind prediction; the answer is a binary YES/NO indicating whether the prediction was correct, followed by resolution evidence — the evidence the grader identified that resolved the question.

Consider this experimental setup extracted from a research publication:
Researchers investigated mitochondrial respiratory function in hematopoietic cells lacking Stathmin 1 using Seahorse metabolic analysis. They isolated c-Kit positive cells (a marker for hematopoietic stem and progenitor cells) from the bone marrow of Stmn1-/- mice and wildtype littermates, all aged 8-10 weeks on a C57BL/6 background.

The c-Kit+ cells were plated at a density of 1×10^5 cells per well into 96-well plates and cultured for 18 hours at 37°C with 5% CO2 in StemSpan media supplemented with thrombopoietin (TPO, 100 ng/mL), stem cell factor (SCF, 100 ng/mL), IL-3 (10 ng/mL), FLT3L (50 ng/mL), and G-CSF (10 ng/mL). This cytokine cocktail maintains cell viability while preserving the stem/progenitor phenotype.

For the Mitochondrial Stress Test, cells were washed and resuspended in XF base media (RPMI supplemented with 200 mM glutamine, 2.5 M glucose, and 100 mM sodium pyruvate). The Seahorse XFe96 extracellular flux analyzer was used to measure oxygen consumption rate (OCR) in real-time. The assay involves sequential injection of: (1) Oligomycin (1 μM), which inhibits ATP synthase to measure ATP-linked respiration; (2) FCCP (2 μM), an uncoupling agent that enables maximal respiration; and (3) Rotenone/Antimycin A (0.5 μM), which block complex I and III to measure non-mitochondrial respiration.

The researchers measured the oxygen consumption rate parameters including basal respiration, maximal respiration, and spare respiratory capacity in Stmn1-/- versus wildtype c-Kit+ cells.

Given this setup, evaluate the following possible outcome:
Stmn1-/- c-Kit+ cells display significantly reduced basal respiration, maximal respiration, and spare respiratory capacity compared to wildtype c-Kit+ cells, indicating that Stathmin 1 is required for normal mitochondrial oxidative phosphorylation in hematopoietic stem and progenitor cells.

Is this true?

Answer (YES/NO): YES